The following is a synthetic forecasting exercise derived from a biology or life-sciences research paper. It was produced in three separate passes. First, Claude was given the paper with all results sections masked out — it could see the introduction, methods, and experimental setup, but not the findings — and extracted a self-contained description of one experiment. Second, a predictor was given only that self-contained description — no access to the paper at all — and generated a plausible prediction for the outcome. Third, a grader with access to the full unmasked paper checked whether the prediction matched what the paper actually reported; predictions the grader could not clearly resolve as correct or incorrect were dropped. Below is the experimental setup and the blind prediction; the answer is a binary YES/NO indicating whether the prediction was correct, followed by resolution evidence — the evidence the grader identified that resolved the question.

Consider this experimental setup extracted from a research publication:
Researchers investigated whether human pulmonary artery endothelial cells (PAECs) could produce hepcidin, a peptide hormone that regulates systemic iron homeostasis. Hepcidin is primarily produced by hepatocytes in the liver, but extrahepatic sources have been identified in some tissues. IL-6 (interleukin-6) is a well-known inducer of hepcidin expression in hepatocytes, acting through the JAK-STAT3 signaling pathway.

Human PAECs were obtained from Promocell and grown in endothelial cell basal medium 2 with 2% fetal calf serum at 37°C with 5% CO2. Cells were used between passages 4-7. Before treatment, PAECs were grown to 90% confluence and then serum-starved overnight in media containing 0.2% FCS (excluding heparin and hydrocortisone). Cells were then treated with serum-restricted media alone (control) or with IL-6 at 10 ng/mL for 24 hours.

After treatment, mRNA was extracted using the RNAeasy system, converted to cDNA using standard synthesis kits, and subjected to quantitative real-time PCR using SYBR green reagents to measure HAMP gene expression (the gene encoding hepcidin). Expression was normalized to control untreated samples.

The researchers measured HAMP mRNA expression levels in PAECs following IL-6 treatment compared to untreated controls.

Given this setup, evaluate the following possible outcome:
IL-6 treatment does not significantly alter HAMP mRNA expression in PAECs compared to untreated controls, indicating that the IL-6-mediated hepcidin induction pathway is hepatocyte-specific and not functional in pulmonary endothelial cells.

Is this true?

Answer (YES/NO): NO